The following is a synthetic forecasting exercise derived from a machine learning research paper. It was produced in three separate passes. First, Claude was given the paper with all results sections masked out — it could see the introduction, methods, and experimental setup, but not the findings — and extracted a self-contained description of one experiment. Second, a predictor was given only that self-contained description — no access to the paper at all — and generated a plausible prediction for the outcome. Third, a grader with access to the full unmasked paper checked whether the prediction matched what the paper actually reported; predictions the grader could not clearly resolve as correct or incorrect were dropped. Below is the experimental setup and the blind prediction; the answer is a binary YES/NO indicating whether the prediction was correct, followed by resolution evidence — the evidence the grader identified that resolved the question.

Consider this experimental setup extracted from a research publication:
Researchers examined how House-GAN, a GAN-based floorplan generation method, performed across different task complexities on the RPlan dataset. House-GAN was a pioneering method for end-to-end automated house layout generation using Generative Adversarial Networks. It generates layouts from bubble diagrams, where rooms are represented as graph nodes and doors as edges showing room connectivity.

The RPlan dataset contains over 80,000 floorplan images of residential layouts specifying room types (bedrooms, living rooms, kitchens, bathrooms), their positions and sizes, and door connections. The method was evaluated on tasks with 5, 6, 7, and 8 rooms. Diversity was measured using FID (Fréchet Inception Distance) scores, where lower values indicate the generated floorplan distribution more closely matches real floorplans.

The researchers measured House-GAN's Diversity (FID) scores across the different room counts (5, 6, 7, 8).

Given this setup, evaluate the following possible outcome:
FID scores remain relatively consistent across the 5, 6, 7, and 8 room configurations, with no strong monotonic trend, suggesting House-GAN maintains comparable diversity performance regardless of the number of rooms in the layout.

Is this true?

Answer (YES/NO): NO